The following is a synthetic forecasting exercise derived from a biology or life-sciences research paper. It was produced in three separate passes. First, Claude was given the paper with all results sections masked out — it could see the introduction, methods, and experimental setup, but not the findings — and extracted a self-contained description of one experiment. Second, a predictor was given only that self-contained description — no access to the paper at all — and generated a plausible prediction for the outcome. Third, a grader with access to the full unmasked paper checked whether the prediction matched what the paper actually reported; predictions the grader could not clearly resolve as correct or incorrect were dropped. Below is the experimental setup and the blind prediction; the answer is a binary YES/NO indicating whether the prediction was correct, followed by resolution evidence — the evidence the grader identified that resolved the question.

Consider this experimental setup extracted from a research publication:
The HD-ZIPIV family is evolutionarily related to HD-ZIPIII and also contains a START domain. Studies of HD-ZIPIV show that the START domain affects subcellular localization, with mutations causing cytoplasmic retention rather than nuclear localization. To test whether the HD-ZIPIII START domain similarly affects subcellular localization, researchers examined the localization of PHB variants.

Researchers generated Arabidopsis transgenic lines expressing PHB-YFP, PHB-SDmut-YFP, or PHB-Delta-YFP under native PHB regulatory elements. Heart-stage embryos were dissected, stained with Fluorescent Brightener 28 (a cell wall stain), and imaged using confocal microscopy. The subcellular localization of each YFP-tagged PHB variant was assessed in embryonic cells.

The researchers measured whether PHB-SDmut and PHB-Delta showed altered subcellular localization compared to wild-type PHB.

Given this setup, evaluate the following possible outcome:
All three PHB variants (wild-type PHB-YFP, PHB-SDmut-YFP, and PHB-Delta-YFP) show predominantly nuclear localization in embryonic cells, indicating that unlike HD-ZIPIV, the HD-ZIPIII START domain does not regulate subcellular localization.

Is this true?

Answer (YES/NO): YES